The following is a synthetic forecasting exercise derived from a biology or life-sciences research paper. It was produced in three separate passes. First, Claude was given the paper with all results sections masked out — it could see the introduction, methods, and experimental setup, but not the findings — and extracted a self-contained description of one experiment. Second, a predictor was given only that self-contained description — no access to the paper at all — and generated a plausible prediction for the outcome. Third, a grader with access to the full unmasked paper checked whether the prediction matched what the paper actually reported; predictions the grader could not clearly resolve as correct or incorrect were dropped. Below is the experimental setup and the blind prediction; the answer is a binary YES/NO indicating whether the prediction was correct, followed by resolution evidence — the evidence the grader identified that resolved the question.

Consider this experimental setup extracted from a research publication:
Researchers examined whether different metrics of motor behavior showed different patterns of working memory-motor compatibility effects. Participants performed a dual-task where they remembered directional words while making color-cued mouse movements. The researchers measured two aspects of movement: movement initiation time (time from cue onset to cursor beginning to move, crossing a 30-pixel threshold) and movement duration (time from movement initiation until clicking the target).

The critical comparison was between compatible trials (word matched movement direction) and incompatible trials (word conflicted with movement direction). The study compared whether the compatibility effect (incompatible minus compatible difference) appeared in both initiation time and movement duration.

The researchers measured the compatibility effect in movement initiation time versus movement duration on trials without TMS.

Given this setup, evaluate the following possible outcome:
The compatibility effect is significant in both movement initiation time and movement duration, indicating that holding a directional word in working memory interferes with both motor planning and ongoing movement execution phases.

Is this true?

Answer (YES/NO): YES